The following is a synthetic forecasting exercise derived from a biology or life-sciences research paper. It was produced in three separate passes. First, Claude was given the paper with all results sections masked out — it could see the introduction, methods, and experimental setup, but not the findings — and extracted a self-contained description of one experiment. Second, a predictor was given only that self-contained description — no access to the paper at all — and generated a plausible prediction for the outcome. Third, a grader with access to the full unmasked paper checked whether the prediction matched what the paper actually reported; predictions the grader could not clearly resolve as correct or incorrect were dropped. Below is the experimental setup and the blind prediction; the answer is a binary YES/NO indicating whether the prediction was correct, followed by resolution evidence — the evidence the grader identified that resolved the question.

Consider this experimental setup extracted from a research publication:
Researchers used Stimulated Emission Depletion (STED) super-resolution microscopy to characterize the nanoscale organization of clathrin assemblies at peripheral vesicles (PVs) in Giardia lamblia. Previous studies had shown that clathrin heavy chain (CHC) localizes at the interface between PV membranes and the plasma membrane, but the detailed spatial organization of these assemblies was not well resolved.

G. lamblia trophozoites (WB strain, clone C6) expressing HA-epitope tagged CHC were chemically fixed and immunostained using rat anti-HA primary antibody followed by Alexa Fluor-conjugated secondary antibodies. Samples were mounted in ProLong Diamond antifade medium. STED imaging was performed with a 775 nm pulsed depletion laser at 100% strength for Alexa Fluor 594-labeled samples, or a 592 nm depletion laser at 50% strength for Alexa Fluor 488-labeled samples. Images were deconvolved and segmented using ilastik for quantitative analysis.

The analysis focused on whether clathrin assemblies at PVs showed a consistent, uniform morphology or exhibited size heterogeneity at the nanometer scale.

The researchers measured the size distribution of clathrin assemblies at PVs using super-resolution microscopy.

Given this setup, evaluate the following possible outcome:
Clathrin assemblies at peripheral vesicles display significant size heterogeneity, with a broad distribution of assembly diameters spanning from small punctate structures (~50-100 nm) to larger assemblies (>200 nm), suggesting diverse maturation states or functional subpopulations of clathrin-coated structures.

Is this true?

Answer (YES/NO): NO